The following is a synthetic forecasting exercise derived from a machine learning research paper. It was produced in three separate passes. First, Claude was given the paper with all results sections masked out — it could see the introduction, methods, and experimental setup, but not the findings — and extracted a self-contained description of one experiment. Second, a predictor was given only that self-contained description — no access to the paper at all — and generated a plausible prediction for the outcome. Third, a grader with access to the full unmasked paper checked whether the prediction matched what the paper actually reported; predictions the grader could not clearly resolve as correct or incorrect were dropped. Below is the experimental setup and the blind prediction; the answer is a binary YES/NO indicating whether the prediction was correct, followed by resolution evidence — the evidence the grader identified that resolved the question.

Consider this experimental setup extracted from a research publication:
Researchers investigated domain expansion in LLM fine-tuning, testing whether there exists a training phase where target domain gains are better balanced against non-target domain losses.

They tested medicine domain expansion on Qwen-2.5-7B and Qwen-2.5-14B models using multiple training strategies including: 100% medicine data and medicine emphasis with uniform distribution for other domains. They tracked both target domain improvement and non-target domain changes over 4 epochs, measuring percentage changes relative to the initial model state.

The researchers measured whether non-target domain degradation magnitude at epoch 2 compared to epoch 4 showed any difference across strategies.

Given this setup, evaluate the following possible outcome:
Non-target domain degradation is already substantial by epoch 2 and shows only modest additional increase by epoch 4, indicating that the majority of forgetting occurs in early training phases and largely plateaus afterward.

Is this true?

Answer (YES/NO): NO